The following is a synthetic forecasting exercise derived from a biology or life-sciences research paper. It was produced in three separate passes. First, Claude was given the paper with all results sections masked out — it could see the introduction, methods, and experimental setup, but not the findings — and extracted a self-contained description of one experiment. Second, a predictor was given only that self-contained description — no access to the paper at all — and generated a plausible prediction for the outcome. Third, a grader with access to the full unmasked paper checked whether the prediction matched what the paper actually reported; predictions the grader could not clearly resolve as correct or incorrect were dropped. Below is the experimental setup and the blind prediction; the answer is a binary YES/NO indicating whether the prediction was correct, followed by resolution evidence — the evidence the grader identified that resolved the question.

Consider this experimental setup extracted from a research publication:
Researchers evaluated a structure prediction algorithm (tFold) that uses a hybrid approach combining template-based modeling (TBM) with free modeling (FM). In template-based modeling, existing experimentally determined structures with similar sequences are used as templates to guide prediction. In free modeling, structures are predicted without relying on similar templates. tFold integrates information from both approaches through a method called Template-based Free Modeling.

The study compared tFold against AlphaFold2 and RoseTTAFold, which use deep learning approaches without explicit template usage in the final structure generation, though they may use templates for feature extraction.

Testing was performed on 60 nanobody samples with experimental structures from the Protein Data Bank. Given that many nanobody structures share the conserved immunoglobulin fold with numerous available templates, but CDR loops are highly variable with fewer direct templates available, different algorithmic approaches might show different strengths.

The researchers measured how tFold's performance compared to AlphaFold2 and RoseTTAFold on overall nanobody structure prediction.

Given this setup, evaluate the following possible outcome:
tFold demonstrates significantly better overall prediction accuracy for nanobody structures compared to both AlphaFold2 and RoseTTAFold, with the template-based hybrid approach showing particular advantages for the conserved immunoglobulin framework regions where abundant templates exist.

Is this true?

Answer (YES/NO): NO